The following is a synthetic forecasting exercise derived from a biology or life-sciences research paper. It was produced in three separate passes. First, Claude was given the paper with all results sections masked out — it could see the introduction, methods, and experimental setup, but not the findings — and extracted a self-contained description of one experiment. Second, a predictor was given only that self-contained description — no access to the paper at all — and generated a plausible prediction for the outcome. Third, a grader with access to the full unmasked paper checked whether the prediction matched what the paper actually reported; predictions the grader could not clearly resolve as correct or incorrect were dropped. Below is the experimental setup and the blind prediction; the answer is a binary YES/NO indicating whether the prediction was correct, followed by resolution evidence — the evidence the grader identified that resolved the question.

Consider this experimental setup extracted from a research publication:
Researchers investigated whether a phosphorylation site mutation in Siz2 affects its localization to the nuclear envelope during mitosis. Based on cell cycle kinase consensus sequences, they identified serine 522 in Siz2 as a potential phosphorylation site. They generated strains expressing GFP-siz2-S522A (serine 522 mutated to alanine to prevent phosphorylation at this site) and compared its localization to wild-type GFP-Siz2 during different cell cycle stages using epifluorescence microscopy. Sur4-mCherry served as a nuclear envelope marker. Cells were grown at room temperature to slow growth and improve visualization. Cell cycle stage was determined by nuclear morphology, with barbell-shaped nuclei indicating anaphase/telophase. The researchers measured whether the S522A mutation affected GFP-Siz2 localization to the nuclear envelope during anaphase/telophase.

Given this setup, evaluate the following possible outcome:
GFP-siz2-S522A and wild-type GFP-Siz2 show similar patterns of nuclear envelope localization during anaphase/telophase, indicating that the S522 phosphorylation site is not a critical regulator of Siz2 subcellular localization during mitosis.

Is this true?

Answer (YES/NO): NO